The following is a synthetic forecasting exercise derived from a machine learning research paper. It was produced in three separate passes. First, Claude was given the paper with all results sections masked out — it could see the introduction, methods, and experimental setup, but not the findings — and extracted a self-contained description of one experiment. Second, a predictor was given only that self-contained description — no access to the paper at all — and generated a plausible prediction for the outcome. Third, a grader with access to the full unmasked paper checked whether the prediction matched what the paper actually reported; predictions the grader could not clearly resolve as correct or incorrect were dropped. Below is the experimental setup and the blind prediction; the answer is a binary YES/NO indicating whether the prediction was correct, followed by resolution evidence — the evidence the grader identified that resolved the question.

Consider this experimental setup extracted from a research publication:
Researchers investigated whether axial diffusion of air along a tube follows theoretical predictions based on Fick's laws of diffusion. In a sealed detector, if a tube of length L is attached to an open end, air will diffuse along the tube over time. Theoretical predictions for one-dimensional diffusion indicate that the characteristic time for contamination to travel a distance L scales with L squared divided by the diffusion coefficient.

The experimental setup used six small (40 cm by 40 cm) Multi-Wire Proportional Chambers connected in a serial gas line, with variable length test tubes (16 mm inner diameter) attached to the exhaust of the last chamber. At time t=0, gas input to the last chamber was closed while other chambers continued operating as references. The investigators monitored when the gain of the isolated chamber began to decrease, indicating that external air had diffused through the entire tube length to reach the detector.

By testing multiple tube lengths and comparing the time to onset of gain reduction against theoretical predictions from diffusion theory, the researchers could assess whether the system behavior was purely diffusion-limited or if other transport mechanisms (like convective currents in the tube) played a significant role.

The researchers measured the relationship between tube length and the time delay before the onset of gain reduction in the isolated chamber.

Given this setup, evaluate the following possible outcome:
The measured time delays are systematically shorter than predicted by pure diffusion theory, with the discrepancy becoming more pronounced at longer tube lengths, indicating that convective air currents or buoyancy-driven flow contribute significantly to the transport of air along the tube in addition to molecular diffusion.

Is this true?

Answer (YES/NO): NO